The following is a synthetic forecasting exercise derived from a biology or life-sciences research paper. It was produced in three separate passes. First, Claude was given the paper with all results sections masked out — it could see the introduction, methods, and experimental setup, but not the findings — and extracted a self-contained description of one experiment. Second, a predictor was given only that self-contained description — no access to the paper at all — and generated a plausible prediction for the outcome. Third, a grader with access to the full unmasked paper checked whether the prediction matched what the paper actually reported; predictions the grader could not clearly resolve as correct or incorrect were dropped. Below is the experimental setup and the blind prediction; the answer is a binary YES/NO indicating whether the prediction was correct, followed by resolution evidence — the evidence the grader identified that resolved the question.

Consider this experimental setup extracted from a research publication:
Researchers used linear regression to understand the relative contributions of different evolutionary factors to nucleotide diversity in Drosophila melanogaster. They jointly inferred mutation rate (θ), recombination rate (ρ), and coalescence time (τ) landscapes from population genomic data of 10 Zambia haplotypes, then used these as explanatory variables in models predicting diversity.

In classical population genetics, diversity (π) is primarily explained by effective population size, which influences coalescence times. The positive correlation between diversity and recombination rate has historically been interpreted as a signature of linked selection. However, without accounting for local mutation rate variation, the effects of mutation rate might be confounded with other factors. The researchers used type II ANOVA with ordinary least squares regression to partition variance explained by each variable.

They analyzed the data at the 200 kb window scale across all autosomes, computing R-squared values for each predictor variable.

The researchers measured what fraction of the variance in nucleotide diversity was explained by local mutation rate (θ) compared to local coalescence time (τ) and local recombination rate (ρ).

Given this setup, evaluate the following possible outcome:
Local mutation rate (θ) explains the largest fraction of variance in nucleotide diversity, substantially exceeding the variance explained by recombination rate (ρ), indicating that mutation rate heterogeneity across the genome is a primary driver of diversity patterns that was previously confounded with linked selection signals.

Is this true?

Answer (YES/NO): YES